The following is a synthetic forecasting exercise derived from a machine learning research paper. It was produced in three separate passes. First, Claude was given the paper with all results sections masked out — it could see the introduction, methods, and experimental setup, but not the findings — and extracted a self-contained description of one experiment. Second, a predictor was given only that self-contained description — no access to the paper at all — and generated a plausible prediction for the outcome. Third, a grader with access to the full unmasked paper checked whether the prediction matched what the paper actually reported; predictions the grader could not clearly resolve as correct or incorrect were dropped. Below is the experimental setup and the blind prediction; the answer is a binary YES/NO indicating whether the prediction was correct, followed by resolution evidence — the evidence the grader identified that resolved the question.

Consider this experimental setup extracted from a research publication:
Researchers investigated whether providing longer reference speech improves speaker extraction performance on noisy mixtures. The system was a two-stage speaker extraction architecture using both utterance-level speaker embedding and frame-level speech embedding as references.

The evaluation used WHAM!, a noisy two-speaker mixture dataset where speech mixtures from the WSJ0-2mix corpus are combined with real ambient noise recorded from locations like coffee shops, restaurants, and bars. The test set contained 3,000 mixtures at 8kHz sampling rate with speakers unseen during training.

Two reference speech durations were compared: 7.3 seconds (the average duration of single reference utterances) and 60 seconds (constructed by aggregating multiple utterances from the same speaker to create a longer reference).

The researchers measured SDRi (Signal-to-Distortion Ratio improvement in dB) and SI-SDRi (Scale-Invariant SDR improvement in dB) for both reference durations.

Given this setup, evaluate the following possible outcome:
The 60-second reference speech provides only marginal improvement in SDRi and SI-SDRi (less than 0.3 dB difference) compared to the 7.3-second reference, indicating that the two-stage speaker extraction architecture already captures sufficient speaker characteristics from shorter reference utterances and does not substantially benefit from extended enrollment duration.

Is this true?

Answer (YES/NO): NO